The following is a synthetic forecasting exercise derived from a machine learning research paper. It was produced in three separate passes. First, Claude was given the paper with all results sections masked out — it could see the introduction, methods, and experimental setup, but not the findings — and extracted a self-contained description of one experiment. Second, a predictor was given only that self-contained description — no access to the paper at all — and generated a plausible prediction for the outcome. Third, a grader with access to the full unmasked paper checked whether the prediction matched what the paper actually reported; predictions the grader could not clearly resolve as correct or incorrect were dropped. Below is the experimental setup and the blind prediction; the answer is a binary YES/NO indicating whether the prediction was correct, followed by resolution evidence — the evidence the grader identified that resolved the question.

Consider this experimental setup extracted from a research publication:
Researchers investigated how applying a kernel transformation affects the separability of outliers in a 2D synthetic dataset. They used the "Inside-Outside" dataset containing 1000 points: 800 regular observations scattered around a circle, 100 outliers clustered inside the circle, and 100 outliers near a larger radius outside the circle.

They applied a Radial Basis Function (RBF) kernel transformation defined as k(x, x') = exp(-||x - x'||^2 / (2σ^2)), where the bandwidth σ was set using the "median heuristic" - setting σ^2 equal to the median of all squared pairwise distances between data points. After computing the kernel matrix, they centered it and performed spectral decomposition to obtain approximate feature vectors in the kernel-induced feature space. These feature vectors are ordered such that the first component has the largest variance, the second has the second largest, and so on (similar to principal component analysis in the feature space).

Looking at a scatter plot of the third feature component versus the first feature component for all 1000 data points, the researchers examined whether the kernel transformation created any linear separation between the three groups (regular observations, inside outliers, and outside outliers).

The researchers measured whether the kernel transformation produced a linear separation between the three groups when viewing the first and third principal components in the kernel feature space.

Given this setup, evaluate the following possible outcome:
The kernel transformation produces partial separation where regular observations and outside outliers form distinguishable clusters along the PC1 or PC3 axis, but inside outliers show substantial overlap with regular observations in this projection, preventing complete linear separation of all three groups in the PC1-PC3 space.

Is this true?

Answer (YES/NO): NO